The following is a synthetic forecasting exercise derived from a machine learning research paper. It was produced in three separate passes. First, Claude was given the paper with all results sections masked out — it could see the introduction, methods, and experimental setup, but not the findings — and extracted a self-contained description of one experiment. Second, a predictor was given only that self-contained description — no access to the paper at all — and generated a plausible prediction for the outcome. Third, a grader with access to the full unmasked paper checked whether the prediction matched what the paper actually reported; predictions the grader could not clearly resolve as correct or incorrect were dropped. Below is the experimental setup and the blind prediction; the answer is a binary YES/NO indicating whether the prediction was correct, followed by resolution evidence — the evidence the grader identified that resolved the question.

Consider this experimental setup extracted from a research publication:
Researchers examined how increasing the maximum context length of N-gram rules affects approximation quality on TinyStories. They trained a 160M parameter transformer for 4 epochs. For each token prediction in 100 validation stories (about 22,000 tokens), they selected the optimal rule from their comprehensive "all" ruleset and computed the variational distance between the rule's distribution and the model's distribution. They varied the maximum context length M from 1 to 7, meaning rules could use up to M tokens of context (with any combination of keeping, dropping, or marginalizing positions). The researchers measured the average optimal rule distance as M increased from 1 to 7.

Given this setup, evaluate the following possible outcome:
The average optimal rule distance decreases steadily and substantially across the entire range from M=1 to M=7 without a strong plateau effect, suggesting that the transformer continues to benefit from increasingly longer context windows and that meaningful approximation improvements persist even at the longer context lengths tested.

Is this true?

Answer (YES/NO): YES